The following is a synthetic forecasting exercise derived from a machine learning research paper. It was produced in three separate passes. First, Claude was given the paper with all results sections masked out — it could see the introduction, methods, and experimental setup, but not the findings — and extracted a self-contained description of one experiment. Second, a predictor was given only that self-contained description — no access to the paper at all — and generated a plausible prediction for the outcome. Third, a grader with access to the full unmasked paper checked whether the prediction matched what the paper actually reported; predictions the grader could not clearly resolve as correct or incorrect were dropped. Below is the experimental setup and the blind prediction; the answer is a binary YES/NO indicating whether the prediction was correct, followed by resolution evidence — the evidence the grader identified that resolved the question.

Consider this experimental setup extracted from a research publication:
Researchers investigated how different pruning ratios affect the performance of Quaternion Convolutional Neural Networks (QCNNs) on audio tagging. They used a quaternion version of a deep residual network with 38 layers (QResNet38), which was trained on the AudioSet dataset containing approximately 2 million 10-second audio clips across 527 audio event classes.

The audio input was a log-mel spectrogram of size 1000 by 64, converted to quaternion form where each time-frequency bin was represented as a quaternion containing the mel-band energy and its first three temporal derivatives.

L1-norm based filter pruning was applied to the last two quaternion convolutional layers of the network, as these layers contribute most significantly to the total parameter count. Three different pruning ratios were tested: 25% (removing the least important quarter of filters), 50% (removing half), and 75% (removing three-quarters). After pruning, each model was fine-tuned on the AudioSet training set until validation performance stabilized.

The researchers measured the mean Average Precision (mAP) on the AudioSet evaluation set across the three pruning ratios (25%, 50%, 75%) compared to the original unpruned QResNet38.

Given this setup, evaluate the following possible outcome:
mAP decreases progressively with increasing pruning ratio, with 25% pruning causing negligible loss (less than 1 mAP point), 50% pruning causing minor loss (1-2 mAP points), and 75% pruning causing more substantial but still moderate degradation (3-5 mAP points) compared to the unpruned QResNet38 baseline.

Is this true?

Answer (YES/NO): NO